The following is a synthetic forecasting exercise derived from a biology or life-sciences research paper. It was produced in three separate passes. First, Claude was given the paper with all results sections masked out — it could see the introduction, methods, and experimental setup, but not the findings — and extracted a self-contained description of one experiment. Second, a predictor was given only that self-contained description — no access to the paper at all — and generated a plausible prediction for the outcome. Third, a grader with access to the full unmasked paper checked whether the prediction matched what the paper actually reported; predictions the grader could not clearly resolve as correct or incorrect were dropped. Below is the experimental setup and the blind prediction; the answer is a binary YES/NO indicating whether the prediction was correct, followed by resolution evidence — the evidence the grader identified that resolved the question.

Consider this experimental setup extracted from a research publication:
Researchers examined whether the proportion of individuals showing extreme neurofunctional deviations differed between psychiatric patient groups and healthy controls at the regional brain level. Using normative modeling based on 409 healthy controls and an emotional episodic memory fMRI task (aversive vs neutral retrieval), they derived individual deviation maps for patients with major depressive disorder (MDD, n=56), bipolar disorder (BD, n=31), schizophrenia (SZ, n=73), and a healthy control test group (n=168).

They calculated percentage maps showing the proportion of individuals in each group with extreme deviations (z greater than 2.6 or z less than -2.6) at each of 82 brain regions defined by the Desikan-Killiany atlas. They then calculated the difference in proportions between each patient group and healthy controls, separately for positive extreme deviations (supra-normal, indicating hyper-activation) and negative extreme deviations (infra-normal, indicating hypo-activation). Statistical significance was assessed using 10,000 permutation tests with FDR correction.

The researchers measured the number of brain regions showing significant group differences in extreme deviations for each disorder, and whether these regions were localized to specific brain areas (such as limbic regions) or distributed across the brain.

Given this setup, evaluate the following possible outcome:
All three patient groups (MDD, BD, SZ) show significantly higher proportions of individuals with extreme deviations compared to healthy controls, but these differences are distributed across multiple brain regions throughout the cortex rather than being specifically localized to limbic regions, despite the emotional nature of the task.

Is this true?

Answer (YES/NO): YES